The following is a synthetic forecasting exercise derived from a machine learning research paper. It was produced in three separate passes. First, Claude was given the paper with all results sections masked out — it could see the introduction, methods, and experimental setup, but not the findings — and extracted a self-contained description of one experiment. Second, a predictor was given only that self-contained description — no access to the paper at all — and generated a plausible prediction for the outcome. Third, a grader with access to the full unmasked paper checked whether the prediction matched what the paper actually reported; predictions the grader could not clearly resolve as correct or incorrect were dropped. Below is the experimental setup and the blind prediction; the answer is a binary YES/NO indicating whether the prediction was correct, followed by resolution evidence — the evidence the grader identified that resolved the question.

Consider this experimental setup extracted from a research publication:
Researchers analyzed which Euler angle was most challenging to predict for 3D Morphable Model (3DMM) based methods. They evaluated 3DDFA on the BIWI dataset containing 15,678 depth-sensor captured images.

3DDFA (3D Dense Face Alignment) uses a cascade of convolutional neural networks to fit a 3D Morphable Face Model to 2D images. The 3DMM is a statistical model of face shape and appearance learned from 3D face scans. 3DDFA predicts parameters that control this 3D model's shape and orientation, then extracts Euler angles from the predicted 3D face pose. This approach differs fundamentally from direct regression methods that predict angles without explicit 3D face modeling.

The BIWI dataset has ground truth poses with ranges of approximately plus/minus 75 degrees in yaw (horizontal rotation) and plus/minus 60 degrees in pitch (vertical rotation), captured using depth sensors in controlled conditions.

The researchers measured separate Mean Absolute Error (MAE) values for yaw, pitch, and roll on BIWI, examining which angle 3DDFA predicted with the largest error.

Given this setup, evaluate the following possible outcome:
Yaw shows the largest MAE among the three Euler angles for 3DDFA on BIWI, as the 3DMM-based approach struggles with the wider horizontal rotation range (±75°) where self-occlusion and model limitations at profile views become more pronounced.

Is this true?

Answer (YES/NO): NO